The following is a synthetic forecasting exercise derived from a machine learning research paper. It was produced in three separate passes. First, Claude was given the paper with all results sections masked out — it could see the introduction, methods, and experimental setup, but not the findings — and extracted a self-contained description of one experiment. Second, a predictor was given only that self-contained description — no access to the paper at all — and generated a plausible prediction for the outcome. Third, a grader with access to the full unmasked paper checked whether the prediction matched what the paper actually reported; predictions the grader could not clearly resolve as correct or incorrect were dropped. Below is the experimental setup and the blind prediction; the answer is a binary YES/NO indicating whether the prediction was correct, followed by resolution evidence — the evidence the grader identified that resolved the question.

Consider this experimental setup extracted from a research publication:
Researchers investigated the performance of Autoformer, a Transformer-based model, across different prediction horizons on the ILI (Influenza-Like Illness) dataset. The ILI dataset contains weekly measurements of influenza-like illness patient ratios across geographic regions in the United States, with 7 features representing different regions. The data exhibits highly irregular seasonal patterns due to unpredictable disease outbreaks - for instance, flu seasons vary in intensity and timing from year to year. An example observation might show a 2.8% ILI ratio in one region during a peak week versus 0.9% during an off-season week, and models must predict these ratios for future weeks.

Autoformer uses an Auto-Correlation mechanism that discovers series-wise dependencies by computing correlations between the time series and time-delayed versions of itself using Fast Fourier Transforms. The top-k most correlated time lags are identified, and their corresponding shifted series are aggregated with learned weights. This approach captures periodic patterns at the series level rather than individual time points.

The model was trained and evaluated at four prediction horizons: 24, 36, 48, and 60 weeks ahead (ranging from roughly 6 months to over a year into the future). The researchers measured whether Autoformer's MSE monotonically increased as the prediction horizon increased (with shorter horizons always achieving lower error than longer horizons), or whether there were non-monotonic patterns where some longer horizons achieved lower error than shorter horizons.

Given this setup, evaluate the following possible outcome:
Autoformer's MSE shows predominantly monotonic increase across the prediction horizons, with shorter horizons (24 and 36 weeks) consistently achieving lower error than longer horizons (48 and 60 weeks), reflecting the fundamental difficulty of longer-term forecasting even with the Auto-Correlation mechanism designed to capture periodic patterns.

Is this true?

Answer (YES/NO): NO